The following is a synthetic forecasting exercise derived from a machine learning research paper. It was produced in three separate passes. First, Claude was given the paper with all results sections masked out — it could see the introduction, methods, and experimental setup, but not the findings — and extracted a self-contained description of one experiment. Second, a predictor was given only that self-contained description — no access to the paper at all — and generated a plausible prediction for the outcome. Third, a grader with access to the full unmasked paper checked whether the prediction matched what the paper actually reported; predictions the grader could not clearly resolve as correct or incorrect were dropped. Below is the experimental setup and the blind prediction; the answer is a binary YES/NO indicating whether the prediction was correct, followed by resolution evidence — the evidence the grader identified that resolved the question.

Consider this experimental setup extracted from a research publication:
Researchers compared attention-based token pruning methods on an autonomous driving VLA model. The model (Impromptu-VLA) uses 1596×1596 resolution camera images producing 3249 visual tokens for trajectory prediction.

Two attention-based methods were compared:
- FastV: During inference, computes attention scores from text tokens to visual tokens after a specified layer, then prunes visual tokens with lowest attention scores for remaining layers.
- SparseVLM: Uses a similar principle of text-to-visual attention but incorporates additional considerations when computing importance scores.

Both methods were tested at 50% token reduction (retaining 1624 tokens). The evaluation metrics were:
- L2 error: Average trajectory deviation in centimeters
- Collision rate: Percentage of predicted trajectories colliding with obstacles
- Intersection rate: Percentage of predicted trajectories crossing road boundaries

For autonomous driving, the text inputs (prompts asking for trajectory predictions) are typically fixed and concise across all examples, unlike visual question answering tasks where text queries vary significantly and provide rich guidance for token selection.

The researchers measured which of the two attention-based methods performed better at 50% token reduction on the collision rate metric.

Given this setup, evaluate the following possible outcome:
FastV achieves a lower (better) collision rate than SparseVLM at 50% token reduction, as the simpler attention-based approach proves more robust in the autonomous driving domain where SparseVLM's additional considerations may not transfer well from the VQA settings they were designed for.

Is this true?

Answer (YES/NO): NO